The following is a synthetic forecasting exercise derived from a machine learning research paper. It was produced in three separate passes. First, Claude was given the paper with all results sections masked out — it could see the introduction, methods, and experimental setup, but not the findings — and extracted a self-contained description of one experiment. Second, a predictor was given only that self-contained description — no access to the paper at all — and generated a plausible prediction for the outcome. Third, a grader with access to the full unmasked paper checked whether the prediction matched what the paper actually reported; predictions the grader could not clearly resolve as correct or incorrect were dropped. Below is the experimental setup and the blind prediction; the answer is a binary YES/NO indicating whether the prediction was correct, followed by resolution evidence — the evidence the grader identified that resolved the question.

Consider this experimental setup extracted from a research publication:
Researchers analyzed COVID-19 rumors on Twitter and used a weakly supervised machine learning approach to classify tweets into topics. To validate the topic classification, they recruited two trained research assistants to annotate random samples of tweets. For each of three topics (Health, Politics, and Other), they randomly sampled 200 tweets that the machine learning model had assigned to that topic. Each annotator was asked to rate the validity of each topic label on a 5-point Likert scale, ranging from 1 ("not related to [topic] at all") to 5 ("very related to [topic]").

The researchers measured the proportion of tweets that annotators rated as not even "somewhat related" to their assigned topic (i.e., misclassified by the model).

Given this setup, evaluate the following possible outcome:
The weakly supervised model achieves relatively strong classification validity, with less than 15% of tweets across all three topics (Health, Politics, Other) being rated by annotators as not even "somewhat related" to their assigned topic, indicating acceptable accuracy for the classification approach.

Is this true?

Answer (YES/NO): YES